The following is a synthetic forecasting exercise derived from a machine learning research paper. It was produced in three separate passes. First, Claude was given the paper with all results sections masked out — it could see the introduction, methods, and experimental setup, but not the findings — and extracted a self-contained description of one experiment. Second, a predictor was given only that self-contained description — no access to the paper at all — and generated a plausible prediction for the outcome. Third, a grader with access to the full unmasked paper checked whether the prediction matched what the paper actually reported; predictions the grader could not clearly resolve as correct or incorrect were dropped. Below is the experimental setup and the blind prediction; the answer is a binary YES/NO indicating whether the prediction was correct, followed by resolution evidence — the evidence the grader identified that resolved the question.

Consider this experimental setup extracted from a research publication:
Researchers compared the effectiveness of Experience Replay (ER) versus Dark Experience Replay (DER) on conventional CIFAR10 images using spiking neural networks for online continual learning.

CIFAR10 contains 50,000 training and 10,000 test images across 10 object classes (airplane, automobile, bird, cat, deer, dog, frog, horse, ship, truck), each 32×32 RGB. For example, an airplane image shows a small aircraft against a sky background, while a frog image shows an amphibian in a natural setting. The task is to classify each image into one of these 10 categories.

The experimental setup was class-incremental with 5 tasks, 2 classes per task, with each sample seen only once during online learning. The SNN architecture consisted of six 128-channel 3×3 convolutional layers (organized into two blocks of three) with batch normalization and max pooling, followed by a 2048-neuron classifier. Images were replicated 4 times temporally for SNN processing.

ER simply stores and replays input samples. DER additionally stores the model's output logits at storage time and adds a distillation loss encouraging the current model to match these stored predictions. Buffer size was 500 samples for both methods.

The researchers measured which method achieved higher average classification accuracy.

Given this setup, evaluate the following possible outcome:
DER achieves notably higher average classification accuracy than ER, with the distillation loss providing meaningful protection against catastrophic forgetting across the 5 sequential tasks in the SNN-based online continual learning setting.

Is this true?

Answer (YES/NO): NO